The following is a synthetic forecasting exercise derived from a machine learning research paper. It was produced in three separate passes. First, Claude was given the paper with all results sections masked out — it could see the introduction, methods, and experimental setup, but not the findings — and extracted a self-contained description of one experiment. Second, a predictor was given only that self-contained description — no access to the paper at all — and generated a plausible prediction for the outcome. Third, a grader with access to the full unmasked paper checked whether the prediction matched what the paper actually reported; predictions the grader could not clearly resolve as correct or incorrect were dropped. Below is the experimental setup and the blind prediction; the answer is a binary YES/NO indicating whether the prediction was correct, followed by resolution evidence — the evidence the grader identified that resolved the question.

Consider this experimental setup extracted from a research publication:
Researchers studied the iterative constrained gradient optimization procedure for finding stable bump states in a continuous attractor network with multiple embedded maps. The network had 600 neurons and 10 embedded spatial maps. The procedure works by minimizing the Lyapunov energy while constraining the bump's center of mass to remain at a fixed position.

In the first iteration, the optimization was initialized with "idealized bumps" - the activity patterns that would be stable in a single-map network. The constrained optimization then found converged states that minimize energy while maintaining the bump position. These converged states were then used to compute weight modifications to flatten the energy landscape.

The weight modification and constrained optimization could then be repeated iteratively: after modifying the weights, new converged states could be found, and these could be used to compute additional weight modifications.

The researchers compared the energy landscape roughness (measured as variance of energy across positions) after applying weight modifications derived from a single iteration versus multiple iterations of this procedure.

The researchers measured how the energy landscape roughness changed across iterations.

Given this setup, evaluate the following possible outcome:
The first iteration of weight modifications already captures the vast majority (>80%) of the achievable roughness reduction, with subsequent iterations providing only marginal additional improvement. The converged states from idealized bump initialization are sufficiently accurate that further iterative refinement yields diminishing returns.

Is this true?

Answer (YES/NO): NO